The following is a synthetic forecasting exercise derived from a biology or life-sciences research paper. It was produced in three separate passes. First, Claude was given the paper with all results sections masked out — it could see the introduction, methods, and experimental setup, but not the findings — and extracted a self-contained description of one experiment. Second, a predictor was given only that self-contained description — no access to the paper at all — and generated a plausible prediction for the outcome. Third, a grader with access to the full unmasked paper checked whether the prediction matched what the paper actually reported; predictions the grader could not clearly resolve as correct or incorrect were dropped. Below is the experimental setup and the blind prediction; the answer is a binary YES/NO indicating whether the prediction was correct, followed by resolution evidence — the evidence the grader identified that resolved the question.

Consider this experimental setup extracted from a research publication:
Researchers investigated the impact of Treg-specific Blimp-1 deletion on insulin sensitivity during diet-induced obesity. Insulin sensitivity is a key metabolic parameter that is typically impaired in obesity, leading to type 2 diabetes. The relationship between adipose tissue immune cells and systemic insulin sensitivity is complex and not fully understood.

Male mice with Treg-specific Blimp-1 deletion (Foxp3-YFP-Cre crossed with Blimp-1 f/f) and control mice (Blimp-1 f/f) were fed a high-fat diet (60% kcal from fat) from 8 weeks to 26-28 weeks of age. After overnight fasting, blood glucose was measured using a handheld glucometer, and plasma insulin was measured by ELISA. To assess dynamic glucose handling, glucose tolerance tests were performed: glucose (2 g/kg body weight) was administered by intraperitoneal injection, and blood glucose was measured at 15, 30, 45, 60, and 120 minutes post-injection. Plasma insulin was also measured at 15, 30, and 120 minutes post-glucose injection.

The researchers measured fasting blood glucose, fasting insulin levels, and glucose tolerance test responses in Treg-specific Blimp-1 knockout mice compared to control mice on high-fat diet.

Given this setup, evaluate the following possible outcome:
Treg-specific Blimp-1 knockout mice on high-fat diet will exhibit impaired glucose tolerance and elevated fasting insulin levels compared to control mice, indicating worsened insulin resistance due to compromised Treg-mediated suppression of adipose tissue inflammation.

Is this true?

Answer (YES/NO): NO